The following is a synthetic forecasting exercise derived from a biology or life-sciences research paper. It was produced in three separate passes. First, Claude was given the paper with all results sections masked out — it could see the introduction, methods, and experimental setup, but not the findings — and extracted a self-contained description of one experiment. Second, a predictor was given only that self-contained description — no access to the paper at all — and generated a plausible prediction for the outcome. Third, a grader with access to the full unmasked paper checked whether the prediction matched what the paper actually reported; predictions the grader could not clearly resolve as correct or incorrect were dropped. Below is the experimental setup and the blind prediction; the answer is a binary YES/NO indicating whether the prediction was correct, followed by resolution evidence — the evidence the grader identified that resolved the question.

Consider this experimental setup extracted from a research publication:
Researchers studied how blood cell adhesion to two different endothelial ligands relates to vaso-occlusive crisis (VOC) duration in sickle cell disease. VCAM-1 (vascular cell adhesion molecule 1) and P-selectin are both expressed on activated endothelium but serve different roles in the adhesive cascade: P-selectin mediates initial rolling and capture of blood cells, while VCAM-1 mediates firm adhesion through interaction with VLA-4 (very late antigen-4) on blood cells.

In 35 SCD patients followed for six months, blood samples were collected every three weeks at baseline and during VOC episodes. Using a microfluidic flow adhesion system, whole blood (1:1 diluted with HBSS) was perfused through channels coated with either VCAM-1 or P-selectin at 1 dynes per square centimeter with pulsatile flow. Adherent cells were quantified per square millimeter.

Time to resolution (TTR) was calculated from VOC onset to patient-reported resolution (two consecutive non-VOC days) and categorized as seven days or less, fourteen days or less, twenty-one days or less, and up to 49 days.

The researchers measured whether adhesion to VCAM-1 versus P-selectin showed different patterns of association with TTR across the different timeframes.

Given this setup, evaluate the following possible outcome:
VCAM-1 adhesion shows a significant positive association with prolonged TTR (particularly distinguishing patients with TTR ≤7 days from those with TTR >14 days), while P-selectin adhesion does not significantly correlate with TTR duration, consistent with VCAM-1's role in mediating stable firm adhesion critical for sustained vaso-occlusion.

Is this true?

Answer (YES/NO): NO